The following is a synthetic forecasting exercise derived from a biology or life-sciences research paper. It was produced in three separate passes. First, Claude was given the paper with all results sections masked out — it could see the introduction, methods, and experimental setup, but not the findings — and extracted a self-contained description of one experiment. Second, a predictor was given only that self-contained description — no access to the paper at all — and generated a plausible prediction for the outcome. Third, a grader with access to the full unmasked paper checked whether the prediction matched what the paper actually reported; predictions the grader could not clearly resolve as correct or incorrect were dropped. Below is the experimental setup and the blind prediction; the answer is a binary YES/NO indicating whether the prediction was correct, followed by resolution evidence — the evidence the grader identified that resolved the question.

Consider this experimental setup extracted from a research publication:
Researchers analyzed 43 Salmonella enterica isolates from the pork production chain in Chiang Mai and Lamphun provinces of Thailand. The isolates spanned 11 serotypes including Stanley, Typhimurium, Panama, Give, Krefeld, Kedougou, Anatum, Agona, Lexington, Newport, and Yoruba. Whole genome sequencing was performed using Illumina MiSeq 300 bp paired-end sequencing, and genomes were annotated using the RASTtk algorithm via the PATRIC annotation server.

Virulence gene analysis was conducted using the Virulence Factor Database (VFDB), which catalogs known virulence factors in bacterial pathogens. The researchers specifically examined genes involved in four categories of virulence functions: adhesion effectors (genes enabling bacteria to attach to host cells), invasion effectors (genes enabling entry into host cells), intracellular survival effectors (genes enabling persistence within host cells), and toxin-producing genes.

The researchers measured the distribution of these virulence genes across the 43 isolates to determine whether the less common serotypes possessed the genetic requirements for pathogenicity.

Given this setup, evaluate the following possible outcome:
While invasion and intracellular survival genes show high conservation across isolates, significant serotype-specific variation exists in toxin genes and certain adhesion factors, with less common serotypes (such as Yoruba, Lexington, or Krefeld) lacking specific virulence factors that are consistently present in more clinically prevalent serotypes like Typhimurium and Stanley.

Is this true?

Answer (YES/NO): NO